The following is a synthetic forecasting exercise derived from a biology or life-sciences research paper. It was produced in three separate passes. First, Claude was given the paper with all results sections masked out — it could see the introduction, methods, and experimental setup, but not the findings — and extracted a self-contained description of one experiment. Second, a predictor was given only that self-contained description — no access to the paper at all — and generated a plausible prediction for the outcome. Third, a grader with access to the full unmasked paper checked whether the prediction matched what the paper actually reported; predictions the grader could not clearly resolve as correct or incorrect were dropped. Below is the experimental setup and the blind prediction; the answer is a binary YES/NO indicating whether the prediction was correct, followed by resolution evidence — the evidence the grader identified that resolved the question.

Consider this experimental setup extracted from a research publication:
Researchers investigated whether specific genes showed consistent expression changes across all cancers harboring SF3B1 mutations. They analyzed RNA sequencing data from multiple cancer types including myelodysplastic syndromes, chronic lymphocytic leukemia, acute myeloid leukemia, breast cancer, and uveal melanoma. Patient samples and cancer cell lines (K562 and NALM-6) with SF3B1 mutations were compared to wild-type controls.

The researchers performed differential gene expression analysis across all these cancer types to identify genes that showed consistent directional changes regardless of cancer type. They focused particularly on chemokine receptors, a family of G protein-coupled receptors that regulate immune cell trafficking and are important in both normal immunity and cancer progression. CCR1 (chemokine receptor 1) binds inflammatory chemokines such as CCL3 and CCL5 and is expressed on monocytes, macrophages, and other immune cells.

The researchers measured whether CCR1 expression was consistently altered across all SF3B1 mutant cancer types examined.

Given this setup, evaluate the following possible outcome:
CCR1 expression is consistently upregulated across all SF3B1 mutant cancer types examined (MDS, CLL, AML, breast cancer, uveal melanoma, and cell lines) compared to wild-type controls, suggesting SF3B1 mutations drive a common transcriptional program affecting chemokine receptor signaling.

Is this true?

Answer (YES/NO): NO